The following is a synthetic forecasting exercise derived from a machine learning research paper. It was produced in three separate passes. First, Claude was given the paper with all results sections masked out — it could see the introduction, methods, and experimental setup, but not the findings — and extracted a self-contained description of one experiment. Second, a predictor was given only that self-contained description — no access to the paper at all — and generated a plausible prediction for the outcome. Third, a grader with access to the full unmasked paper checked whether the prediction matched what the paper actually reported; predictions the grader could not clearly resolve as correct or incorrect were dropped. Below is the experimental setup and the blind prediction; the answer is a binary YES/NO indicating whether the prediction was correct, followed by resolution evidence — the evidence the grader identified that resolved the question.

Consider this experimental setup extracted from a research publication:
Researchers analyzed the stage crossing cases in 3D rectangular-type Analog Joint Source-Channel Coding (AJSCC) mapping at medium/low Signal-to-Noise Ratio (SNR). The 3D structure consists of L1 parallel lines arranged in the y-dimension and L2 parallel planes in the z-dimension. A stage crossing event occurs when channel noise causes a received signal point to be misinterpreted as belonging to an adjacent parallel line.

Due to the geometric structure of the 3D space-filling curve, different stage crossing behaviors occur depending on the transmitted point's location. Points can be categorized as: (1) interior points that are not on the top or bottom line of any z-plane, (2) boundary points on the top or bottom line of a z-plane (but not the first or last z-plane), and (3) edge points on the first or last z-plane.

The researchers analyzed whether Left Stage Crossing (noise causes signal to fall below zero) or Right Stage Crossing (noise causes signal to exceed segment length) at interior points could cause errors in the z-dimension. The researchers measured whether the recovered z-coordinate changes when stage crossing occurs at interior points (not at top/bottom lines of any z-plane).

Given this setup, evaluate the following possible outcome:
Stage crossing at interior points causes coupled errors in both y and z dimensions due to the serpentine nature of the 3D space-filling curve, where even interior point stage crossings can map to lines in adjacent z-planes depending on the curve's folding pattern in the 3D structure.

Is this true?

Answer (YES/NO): NO